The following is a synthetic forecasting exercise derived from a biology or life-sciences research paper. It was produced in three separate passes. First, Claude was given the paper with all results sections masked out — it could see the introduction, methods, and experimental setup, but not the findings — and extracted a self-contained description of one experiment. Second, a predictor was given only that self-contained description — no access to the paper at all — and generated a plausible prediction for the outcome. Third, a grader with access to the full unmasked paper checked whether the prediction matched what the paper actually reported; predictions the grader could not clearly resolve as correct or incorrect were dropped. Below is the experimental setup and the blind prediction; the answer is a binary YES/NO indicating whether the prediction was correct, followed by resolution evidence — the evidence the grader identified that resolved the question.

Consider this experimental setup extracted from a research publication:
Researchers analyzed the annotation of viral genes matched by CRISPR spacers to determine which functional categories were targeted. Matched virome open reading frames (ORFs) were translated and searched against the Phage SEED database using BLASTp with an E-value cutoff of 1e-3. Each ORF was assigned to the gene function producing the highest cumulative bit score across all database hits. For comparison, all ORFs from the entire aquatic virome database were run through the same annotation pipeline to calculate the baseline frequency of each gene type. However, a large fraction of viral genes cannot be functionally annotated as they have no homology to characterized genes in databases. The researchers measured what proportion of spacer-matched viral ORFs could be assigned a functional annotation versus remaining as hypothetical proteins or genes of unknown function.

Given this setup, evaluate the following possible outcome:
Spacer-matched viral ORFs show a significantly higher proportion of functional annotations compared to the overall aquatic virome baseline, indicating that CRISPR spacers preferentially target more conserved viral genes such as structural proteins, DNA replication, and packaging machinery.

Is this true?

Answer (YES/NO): YES